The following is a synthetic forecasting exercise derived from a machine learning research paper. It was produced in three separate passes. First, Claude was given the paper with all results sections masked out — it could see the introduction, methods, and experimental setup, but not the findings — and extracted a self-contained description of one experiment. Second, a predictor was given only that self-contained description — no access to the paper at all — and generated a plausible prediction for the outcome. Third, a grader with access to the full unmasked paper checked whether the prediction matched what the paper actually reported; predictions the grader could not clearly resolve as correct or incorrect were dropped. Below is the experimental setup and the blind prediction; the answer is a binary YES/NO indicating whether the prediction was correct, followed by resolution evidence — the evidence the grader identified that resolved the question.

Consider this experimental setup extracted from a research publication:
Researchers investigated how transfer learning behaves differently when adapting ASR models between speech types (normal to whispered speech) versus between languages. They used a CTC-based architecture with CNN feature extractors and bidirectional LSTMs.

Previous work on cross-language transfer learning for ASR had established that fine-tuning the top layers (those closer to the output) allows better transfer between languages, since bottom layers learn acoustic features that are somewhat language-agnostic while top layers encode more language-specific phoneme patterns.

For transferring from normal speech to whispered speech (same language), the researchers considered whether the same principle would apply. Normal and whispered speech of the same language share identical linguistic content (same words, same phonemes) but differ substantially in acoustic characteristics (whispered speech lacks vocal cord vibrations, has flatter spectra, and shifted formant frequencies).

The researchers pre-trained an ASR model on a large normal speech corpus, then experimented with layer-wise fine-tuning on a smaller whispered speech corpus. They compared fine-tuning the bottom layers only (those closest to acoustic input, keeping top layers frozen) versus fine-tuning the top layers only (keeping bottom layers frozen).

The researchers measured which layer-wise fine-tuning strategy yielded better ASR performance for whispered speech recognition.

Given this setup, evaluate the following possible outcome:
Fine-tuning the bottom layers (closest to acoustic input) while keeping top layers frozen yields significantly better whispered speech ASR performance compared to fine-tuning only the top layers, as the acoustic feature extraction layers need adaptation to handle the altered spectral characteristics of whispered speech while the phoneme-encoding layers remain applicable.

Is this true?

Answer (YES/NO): YES